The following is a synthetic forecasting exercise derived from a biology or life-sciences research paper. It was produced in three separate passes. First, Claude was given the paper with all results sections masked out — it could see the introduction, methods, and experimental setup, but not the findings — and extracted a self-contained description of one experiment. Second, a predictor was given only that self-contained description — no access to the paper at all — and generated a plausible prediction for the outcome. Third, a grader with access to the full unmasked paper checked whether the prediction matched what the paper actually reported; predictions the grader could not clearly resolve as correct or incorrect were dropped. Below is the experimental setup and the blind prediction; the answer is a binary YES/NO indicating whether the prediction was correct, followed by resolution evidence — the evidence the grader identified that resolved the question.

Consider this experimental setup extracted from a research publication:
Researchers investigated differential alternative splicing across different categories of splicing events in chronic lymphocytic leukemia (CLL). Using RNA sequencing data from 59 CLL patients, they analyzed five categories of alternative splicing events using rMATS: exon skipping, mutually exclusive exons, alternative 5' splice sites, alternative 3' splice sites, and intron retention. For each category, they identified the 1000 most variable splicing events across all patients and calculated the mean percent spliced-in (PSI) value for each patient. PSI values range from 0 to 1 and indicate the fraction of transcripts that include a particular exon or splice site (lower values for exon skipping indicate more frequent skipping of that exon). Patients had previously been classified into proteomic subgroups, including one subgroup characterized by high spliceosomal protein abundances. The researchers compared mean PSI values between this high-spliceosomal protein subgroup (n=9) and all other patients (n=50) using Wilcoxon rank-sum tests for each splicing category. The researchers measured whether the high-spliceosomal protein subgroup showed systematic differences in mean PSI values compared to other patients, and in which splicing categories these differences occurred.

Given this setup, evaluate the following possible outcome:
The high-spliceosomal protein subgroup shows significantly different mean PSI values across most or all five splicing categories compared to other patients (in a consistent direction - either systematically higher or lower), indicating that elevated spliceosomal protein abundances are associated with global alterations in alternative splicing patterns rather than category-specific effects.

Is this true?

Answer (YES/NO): NO